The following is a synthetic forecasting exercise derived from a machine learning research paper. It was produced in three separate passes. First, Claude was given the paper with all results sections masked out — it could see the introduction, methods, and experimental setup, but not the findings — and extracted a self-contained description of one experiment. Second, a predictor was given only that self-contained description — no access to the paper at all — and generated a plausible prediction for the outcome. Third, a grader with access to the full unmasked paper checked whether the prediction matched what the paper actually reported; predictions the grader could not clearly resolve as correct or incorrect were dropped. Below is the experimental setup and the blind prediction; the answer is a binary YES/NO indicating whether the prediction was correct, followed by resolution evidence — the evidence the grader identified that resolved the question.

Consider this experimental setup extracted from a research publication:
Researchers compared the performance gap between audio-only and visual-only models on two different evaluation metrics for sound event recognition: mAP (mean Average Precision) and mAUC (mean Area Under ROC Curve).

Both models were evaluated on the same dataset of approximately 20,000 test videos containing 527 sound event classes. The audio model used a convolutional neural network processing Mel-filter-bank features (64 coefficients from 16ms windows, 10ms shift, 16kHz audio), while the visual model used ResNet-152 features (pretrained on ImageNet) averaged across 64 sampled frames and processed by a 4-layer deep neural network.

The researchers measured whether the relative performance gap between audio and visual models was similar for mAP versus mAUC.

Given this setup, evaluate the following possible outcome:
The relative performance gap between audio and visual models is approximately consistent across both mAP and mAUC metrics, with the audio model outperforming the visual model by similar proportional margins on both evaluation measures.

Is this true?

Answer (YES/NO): NO